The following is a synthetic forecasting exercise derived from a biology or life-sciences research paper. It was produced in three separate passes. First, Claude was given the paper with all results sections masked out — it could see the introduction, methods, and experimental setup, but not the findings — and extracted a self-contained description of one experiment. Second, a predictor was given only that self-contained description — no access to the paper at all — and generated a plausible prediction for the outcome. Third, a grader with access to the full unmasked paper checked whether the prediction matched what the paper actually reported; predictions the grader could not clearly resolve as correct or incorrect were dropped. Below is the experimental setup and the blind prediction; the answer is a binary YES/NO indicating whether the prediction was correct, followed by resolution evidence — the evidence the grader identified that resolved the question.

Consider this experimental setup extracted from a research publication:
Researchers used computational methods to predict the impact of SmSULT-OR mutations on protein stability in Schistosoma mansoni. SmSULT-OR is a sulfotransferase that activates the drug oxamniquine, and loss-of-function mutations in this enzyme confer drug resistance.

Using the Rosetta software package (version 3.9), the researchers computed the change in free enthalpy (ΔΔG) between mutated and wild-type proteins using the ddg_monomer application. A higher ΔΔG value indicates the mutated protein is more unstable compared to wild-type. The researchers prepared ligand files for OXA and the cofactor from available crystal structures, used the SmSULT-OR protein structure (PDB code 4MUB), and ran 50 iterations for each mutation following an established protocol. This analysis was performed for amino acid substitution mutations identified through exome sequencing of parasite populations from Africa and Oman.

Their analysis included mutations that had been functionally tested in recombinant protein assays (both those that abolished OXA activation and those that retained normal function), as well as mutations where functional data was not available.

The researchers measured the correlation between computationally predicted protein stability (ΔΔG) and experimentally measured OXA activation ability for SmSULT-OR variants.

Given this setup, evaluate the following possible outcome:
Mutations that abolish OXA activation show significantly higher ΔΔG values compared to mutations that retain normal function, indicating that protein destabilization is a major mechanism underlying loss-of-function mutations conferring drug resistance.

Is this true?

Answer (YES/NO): YES